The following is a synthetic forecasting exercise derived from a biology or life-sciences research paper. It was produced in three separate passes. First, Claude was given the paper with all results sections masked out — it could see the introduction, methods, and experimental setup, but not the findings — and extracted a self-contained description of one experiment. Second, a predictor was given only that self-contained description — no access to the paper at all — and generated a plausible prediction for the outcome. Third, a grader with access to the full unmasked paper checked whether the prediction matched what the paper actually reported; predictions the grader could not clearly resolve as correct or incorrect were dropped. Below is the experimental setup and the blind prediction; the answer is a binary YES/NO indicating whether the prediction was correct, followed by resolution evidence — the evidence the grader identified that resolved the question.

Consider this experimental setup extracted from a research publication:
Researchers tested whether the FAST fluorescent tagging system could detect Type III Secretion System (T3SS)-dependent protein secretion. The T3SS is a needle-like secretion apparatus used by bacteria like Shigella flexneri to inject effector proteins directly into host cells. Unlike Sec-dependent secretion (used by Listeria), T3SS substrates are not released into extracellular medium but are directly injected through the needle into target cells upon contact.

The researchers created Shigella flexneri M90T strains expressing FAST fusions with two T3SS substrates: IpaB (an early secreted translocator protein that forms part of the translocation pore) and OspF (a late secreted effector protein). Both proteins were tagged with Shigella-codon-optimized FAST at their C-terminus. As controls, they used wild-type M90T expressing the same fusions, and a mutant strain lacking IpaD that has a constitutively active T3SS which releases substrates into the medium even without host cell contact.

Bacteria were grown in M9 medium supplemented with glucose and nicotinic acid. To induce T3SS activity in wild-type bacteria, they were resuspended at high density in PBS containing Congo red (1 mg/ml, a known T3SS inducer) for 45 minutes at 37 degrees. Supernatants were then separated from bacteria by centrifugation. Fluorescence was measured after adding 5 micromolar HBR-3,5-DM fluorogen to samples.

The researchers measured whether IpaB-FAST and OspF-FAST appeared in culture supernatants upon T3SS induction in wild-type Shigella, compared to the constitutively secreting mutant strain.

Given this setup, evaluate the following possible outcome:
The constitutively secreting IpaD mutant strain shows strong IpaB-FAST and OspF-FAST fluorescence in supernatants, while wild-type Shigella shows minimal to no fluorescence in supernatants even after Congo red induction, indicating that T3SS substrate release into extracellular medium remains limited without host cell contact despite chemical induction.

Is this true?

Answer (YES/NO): NO